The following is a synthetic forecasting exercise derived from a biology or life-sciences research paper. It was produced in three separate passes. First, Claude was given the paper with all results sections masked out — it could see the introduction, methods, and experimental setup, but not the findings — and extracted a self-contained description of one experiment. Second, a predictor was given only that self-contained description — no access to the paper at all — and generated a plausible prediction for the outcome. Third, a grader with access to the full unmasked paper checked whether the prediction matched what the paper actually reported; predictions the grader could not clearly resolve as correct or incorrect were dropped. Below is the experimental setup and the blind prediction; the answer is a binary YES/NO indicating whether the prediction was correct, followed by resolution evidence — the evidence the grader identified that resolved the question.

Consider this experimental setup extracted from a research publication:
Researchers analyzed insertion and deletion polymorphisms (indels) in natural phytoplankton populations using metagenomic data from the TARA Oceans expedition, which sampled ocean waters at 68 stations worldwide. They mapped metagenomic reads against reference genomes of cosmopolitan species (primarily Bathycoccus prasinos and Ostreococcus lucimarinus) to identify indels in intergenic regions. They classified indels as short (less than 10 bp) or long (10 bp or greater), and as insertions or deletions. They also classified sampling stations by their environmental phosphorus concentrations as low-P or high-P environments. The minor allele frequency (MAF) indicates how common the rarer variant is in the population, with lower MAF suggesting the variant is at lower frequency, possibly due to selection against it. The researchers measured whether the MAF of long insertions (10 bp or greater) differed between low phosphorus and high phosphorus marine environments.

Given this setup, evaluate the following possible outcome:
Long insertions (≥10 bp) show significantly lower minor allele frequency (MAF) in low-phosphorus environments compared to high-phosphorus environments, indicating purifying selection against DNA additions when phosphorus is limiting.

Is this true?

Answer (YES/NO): YES